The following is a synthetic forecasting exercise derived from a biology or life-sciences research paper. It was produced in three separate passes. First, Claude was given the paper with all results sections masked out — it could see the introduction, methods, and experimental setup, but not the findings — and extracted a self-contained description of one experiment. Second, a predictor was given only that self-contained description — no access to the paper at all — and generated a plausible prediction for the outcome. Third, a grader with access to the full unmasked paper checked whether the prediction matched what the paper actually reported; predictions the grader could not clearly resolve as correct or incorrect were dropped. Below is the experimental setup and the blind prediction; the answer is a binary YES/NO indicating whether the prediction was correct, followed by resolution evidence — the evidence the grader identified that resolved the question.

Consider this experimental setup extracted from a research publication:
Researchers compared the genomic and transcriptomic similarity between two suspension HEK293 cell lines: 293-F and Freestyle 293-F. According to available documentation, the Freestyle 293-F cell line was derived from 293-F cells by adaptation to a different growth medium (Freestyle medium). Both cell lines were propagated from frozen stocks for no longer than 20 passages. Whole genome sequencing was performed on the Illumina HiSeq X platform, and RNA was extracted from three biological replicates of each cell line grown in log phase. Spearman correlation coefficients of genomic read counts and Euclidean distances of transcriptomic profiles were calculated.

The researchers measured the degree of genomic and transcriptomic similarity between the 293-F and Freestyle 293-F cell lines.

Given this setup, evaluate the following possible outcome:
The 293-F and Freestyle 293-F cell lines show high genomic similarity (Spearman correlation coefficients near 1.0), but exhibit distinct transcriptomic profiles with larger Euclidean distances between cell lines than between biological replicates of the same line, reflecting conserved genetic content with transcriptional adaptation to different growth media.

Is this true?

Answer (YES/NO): NO